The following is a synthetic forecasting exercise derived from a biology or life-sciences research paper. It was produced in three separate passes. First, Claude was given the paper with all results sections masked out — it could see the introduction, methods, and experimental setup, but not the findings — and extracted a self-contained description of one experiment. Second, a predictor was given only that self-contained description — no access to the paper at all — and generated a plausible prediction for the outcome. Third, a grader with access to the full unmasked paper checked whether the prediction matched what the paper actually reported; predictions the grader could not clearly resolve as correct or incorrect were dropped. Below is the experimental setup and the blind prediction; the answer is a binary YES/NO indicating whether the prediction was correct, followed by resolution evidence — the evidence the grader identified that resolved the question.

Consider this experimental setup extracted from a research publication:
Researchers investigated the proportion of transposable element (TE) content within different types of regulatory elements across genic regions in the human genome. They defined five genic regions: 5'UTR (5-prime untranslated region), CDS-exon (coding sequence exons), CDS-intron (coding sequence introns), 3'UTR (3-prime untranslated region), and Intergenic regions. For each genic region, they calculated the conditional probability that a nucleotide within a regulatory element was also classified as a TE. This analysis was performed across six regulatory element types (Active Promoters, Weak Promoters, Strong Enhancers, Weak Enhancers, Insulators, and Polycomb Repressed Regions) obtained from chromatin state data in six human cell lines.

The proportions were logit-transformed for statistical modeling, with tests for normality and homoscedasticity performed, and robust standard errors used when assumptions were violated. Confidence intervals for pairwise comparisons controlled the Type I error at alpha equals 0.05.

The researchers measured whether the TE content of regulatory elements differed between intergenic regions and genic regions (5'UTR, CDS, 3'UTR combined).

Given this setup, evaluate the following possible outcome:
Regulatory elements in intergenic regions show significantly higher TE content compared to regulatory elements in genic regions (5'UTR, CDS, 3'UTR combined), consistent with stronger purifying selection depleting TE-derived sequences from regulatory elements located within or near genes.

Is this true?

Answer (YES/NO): NO